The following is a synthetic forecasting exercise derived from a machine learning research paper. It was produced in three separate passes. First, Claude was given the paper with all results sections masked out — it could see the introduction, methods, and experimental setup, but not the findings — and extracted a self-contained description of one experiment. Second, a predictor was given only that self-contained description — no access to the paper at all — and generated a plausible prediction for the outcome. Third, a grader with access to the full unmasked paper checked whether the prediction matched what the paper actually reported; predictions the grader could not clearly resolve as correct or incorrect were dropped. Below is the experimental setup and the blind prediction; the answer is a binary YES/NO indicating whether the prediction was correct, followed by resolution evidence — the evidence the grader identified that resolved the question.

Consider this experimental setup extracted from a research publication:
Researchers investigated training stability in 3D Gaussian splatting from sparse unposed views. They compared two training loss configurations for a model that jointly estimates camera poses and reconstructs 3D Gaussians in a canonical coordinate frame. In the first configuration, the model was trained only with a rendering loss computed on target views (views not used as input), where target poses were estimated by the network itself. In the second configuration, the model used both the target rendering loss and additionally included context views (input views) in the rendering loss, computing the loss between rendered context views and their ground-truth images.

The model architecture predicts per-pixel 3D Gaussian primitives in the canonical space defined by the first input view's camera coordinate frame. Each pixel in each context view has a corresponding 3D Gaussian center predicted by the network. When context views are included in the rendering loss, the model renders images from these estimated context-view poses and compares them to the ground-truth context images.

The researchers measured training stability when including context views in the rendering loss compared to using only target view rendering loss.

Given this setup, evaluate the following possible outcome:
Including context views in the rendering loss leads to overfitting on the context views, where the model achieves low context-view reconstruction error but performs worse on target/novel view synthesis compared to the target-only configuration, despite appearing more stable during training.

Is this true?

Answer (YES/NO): NO